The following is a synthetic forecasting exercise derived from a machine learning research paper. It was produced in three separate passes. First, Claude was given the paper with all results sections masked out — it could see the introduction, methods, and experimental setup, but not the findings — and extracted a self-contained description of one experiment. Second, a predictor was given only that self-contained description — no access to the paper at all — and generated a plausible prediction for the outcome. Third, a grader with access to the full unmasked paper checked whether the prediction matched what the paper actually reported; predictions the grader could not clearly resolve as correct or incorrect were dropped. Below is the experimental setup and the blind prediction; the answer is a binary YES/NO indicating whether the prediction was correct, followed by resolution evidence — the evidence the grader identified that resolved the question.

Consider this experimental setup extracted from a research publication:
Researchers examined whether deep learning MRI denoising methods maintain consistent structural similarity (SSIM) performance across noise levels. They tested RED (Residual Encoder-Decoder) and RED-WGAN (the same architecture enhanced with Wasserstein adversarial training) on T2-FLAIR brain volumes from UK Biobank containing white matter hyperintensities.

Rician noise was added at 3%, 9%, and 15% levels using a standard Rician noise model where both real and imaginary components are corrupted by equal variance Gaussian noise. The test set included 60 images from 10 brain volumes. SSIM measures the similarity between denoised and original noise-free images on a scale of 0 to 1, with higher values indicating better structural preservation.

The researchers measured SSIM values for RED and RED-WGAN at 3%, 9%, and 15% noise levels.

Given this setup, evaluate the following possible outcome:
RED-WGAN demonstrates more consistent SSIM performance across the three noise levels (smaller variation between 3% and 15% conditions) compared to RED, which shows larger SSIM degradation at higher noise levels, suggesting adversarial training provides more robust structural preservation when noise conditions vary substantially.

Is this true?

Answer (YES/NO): YES